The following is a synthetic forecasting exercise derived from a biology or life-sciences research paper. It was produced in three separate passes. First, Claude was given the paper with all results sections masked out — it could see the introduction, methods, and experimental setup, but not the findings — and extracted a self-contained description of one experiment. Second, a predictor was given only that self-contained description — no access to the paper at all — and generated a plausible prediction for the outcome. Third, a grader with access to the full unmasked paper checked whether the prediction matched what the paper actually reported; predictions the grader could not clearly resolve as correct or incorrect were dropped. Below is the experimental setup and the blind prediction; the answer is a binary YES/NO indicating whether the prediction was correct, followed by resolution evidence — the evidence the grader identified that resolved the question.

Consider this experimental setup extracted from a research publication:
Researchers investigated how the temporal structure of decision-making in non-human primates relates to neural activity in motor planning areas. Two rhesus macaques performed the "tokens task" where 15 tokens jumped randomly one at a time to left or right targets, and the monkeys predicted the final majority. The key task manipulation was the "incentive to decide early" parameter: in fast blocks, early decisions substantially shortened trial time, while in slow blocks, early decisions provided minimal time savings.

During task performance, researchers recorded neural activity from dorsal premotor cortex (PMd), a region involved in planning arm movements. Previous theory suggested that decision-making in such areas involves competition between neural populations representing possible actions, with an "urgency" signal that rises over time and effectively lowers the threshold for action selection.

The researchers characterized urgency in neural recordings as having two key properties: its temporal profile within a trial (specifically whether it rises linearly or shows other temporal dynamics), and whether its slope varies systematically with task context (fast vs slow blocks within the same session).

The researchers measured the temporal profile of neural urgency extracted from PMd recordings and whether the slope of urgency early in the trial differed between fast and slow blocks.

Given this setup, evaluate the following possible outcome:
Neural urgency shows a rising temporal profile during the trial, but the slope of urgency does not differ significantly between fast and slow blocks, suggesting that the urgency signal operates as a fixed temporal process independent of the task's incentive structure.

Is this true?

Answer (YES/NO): NO